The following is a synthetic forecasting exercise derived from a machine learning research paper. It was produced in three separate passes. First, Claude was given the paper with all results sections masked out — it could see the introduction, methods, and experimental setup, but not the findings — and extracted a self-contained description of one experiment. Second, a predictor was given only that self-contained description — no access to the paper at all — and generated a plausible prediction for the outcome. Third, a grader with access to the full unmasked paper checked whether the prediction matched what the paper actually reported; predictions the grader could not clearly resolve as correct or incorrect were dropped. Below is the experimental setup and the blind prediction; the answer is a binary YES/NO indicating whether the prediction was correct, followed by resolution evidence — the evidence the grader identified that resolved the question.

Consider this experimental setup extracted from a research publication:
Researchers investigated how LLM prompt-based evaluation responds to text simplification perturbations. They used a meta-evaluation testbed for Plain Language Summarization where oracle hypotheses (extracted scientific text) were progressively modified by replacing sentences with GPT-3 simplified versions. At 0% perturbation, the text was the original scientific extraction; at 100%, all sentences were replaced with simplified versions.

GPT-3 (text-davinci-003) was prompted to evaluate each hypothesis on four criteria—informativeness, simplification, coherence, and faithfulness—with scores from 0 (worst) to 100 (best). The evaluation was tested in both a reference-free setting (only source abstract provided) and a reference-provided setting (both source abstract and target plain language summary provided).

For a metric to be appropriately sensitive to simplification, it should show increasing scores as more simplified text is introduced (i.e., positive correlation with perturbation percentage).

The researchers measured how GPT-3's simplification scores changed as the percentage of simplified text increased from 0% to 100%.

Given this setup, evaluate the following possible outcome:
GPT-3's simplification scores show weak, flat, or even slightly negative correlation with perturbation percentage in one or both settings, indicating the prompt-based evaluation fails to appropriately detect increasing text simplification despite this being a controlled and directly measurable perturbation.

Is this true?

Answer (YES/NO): YES